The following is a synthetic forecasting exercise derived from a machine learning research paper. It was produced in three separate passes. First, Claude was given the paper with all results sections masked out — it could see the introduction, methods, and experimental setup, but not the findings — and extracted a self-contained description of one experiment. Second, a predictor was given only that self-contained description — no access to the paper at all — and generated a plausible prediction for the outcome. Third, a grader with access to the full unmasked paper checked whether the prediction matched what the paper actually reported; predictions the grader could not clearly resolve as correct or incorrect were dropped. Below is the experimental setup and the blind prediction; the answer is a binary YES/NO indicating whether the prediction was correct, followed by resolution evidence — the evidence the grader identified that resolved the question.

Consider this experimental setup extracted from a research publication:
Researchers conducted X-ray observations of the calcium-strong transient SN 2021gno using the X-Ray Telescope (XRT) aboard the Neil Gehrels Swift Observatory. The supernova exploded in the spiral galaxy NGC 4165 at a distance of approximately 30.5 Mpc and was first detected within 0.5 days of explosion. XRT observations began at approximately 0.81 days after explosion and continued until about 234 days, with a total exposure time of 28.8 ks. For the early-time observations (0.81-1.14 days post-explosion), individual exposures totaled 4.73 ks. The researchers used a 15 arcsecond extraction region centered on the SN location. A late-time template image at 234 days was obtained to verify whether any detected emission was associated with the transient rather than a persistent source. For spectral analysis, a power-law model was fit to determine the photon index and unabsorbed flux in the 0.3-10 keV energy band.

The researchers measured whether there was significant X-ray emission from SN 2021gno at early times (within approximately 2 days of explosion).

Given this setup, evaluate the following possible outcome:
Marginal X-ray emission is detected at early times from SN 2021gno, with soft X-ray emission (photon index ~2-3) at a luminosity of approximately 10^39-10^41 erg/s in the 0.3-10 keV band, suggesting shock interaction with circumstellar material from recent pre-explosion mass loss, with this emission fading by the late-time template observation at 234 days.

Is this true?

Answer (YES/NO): NO